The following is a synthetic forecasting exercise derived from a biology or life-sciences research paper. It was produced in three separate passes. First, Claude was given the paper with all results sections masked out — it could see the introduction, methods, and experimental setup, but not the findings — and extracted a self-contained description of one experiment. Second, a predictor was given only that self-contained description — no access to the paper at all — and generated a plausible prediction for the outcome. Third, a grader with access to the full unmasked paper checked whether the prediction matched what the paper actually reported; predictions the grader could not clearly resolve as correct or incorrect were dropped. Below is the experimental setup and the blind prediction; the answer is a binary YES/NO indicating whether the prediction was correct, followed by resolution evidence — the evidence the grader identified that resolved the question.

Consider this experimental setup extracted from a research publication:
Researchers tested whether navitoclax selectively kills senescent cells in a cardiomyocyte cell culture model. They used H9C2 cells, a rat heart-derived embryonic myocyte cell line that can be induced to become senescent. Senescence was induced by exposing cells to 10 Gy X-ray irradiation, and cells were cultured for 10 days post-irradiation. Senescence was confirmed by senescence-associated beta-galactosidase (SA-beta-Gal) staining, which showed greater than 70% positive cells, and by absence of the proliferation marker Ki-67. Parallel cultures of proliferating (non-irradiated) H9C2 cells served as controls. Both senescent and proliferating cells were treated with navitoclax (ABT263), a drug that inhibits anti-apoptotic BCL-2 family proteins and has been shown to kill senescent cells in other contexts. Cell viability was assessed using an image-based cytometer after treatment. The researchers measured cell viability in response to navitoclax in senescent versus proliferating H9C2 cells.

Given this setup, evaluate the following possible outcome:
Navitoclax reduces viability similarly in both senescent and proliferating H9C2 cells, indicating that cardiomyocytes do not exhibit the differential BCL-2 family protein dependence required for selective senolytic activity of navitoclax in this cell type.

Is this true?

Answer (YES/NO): NO